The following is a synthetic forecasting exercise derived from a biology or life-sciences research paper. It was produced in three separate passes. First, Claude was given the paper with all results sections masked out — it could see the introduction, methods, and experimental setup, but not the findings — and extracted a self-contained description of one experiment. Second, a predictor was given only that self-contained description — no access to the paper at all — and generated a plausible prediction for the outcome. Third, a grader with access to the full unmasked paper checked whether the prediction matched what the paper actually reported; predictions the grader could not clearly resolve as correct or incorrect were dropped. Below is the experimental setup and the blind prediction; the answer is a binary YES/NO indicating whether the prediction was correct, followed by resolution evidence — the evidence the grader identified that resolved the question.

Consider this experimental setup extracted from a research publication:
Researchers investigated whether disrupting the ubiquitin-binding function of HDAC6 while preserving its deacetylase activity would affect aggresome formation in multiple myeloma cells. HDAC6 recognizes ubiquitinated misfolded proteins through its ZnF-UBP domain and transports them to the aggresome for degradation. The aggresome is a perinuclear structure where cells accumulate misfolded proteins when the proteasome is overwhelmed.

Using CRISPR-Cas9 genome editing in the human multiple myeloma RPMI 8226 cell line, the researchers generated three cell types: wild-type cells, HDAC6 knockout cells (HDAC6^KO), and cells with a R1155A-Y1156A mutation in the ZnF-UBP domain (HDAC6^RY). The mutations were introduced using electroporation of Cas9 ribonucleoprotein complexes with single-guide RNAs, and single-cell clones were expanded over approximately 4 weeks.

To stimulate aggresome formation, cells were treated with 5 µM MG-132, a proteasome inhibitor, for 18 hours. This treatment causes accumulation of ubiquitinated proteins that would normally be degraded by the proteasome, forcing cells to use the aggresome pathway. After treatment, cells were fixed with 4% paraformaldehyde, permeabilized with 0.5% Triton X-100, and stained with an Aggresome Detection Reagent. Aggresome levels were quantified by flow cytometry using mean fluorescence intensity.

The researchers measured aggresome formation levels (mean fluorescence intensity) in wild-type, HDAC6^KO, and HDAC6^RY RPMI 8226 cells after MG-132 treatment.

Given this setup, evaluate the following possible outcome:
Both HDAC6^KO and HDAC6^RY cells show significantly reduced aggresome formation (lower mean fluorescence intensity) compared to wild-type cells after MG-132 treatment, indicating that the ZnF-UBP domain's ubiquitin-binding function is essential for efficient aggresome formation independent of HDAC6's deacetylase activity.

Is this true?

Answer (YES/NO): YES